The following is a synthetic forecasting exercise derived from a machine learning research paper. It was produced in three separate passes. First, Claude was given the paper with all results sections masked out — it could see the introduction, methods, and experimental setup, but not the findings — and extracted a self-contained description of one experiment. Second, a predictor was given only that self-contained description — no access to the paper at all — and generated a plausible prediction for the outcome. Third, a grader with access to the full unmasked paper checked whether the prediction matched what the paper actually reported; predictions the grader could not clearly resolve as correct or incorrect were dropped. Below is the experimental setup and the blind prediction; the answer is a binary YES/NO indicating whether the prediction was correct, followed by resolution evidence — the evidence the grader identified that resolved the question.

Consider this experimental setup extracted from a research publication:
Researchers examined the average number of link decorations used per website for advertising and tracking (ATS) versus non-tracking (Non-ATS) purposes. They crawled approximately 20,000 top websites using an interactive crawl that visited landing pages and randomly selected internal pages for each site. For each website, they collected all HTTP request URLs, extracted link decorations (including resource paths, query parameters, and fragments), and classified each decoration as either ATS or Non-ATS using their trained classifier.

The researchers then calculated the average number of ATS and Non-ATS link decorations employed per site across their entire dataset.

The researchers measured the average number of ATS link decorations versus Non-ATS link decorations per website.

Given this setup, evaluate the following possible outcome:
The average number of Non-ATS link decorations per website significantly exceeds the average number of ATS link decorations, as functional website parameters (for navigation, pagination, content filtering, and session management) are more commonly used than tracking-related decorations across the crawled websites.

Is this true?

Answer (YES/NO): YES